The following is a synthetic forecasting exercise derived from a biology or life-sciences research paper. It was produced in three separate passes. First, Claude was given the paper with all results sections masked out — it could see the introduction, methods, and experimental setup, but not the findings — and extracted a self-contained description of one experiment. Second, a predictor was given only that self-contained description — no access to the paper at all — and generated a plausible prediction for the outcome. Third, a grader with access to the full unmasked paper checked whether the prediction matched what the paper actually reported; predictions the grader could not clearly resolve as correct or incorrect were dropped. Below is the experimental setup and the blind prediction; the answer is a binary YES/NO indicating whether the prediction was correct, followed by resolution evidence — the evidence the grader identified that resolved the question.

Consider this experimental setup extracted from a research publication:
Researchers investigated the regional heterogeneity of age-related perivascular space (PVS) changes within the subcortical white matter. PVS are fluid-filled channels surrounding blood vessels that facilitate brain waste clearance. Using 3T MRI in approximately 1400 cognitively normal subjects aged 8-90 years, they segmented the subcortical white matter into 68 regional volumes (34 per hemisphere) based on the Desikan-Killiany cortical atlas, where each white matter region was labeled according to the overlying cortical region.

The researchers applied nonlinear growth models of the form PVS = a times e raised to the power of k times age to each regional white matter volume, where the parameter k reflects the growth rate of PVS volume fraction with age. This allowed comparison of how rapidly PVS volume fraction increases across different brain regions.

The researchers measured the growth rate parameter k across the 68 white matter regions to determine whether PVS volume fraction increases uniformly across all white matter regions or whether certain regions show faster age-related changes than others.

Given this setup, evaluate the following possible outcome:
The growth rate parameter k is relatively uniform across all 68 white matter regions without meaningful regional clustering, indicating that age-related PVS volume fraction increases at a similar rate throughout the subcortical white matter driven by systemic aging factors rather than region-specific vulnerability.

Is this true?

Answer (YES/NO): NO